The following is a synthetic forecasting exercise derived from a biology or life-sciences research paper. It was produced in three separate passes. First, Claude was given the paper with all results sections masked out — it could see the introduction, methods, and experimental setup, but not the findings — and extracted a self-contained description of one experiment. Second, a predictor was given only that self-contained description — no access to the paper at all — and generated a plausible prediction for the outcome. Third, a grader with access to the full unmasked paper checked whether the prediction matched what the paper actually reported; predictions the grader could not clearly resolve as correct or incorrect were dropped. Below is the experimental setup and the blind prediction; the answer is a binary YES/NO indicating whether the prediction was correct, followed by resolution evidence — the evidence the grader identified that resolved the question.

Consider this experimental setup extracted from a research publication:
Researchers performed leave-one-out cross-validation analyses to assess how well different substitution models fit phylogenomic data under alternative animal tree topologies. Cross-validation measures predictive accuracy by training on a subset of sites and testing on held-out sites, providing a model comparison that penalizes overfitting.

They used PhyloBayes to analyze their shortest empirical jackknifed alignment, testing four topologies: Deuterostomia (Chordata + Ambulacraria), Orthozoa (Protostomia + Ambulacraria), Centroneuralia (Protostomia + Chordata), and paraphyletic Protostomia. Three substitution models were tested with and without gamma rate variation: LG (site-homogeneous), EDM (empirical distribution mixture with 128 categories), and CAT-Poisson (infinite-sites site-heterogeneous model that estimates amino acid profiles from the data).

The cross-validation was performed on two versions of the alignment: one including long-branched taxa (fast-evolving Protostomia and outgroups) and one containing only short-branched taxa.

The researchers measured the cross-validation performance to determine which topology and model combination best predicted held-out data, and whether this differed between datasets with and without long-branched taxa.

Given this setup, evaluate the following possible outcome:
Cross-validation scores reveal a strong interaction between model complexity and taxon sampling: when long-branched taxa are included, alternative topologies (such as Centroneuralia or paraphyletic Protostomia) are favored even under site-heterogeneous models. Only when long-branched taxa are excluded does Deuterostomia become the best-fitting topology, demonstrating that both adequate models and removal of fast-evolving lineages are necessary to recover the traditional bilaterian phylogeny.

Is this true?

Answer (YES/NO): NO